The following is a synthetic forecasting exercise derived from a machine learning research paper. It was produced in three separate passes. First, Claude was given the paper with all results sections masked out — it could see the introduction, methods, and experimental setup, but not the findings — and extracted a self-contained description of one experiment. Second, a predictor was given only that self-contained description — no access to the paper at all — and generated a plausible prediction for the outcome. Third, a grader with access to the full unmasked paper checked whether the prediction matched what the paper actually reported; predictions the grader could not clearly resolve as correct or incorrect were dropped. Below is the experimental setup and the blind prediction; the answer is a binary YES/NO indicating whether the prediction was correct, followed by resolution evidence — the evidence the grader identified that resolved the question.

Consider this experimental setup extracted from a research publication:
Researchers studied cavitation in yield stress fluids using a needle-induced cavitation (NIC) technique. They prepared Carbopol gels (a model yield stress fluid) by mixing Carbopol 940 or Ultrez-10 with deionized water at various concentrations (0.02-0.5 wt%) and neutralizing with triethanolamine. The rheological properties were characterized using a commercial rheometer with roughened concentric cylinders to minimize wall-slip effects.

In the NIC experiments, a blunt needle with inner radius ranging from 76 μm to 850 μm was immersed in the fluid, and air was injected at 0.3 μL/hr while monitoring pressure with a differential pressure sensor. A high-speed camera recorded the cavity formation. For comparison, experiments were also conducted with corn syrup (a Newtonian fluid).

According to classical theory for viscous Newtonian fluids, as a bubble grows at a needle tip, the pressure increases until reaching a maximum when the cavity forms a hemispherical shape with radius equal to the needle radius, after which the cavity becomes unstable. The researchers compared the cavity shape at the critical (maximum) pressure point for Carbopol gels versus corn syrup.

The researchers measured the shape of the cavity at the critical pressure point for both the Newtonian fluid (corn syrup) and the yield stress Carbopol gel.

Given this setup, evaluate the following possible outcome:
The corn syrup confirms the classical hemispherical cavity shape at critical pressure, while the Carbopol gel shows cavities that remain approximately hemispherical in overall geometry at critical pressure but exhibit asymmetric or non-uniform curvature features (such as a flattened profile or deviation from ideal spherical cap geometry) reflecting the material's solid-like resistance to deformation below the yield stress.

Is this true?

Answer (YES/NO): NO